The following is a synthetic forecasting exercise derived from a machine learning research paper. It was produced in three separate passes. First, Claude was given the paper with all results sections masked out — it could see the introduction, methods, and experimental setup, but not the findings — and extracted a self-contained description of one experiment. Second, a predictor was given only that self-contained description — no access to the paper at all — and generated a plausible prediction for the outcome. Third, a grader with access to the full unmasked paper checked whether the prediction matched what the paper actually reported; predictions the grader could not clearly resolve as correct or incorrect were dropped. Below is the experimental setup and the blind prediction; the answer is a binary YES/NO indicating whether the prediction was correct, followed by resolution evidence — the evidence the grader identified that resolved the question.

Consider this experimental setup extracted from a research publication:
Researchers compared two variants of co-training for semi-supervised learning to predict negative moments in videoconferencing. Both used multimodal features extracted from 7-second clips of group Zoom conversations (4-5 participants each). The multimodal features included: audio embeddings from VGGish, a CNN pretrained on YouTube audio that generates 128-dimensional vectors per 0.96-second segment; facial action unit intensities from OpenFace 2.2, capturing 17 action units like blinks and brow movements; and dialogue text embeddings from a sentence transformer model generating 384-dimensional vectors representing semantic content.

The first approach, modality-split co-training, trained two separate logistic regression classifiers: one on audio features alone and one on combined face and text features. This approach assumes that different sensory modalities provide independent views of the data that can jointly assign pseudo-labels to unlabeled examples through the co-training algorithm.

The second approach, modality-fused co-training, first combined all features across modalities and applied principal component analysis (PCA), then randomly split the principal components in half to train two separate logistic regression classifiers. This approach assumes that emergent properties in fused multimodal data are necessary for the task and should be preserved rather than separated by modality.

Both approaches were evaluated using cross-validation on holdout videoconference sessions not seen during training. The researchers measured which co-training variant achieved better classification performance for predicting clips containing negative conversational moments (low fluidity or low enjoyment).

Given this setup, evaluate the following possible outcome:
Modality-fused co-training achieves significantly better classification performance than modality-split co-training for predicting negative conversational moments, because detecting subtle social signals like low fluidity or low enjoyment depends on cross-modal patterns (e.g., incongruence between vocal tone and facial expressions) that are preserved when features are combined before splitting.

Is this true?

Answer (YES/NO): YES